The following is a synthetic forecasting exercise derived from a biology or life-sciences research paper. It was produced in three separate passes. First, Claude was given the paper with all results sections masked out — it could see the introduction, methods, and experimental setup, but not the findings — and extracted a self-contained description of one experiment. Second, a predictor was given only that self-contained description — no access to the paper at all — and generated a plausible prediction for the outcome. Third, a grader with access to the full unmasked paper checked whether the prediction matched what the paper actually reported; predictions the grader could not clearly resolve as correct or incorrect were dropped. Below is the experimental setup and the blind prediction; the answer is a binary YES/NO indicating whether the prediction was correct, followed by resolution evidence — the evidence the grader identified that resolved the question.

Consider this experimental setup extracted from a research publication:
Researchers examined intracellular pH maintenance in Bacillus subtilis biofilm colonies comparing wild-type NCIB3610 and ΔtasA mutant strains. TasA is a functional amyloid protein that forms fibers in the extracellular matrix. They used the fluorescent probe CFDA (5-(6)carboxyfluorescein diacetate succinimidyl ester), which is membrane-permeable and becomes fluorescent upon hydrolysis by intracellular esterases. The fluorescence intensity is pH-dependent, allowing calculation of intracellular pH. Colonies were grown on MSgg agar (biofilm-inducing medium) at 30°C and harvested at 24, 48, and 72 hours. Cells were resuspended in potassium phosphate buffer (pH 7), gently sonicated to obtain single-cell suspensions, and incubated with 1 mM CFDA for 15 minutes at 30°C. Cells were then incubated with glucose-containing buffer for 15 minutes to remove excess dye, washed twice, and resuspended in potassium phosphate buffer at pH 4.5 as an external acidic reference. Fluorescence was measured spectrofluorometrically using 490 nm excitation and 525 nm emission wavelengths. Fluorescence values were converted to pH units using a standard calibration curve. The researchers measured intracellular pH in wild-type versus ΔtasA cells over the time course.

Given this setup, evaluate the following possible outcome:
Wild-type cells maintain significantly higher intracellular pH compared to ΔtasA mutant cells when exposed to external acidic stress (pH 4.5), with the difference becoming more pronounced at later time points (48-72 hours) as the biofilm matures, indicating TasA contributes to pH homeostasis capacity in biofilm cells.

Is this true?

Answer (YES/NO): NO